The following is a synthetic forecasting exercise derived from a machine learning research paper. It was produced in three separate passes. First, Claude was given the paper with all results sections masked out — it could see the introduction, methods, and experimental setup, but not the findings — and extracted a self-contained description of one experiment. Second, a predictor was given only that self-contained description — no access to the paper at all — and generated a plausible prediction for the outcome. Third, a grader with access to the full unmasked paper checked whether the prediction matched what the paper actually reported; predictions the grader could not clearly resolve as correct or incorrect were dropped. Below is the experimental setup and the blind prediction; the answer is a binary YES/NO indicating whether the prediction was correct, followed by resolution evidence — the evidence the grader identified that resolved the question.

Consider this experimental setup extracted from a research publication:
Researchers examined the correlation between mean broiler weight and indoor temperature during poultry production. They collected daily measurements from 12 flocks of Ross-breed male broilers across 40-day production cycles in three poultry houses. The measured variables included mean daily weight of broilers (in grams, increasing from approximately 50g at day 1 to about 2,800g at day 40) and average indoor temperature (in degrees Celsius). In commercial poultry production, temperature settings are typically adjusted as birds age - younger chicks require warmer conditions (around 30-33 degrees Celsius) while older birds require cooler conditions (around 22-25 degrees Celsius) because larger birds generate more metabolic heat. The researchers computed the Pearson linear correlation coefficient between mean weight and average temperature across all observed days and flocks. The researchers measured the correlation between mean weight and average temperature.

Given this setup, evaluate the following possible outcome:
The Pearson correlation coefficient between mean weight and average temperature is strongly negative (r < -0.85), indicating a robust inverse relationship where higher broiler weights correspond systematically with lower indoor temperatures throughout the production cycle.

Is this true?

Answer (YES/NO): YES